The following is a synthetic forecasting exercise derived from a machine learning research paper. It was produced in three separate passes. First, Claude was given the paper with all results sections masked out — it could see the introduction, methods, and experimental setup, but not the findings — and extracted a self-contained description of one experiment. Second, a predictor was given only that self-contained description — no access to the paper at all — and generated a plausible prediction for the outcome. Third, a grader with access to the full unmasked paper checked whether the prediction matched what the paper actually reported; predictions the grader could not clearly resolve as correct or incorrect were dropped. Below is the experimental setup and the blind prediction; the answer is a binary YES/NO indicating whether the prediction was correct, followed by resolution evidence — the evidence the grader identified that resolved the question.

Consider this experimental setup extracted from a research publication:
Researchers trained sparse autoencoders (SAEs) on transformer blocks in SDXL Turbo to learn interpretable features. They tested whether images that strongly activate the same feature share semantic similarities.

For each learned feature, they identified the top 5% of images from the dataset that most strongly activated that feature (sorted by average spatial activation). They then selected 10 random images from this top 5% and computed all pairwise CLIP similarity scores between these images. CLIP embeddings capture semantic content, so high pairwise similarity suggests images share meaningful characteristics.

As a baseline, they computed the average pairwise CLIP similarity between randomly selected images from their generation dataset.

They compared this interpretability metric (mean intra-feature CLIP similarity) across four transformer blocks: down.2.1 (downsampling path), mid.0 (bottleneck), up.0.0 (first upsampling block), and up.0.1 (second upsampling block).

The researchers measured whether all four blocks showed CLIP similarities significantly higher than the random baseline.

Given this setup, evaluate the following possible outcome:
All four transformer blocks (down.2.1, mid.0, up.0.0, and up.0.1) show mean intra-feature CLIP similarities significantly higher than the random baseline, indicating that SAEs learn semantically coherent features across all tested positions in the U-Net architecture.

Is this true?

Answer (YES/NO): YES